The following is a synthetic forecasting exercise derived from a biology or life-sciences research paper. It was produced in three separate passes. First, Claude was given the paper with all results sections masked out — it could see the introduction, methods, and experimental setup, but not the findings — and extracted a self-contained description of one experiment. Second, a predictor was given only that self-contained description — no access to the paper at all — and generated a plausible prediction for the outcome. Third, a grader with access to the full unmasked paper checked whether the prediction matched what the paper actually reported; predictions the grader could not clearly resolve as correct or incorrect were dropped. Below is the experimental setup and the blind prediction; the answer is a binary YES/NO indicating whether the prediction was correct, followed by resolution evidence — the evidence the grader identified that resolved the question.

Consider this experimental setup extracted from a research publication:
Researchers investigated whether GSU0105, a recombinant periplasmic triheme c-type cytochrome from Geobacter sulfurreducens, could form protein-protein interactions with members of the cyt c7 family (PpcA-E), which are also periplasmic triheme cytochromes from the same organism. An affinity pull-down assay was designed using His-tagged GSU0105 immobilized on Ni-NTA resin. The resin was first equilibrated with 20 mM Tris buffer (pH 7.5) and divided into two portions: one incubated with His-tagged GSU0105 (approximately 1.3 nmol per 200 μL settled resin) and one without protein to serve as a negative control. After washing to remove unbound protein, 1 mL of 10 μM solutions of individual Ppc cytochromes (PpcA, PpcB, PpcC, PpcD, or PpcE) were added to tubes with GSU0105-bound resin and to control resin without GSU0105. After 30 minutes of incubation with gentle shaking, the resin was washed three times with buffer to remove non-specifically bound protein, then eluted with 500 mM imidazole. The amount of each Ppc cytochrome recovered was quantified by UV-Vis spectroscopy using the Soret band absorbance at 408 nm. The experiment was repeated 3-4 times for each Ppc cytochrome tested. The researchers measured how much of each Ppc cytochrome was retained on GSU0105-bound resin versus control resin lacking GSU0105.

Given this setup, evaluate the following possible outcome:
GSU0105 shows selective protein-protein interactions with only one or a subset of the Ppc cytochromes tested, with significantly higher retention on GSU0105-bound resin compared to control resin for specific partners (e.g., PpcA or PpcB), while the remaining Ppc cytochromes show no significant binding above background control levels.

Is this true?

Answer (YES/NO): NO